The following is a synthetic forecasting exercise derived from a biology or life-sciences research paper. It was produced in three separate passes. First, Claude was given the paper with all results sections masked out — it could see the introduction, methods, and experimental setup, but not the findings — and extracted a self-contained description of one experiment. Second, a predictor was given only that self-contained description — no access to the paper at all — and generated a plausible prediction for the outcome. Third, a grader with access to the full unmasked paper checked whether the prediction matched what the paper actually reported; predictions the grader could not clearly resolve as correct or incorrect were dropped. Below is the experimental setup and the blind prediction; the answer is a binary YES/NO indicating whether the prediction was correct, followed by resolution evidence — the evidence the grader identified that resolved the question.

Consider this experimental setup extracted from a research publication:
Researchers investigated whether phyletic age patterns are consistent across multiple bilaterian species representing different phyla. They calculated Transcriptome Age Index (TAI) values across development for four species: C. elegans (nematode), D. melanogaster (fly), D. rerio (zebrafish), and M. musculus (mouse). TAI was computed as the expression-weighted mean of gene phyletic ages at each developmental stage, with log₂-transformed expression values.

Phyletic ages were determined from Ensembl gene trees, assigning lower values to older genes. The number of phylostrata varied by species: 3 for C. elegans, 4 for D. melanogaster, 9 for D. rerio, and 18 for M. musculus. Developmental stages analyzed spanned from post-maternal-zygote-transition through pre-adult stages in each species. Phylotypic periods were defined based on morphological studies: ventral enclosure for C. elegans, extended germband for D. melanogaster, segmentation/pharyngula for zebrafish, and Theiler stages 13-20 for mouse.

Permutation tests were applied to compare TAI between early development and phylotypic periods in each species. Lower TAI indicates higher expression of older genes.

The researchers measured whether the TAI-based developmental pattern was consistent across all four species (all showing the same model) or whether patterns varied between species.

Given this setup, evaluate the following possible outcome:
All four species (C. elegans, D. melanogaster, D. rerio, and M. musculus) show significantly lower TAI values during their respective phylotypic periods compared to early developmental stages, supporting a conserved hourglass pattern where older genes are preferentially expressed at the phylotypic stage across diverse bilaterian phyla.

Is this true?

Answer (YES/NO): NO